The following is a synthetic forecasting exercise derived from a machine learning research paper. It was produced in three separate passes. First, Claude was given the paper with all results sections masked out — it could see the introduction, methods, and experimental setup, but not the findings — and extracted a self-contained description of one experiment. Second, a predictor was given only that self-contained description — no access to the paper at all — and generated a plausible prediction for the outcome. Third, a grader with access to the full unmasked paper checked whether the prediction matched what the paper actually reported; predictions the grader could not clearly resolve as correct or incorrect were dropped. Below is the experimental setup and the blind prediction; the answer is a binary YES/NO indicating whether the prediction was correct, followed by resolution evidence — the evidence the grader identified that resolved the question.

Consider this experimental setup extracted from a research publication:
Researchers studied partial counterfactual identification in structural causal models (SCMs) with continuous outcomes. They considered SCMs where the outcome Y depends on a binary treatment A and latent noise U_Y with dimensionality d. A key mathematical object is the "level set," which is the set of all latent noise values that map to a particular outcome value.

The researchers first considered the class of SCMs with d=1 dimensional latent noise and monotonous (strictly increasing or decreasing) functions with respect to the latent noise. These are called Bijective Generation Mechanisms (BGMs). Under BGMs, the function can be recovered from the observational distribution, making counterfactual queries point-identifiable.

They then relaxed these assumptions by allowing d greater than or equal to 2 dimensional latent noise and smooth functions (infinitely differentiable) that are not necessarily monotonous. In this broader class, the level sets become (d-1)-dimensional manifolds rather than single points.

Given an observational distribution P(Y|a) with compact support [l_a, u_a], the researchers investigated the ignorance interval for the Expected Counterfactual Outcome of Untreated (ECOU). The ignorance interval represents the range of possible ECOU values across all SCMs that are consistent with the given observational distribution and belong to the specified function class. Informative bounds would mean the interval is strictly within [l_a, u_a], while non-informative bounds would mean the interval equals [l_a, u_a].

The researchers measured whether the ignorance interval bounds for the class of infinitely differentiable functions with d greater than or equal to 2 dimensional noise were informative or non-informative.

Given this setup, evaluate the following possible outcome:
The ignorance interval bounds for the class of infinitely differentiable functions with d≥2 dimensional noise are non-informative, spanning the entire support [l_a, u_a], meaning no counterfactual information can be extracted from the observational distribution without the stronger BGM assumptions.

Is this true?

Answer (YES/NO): YES